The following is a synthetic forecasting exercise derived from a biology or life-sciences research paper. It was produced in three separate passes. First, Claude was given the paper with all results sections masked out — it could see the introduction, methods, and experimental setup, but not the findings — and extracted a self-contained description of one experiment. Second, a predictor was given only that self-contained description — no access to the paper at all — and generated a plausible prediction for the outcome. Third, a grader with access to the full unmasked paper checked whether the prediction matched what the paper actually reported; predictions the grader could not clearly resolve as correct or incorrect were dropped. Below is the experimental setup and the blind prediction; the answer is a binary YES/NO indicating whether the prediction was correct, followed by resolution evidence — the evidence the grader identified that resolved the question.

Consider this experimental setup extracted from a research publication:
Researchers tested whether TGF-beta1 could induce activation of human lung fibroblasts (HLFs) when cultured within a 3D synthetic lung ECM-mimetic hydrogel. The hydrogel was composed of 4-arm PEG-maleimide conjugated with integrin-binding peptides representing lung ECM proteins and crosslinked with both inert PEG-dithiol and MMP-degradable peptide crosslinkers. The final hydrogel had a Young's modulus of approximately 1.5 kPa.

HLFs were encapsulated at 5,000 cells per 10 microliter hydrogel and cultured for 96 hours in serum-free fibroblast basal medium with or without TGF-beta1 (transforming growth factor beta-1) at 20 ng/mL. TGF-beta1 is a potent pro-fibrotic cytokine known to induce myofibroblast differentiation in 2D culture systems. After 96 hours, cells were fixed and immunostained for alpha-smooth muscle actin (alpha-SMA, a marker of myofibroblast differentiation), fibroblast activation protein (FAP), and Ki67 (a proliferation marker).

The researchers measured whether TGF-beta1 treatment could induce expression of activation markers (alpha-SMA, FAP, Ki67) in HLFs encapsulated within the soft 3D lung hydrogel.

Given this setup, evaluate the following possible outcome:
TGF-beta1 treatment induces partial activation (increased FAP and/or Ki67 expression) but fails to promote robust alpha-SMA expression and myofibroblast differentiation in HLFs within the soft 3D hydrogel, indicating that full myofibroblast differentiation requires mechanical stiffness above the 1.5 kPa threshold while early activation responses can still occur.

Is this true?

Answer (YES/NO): NO